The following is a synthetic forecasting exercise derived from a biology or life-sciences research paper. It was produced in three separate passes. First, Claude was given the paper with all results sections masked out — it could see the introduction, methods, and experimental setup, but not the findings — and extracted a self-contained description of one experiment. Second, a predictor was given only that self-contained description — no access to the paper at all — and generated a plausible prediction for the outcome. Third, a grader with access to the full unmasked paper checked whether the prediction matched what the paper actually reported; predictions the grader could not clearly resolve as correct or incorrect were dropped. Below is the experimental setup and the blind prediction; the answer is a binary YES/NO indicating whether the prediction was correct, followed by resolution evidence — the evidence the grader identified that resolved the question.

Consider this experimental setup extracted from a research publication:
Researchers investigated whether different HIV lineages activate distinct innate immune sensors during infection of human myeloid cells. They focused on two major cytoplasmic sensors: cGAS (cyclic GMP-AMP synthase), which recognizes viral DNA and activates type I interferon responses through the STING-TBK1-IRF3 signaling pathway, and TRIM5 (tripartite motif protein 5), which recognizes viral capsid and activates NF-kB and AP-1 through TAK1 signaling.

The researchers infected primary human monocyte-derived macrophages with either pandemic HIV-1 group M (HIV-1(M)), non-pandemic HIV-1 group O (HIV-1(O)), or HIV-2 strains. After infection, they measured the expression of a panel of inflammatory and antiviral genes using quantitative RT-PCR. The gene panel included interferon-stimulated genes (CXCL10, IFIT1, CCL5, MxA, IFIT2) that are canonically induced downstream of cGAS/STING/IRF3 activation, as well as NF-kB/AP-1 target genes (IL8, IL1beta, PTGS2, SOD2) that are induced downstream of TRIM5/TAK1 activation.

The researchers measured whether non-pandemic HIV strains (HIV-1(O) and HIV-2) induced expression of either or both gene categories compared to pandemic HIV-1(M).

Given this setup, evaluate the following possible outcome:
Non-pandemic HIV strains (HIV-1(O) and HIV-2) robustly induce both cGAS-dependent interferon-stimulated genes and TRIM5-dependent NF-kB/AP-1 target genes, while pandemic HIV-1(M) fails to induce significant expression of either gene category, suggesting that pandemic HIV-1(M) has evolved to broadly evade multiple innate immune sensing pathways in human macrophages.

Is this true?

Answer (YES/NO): YES